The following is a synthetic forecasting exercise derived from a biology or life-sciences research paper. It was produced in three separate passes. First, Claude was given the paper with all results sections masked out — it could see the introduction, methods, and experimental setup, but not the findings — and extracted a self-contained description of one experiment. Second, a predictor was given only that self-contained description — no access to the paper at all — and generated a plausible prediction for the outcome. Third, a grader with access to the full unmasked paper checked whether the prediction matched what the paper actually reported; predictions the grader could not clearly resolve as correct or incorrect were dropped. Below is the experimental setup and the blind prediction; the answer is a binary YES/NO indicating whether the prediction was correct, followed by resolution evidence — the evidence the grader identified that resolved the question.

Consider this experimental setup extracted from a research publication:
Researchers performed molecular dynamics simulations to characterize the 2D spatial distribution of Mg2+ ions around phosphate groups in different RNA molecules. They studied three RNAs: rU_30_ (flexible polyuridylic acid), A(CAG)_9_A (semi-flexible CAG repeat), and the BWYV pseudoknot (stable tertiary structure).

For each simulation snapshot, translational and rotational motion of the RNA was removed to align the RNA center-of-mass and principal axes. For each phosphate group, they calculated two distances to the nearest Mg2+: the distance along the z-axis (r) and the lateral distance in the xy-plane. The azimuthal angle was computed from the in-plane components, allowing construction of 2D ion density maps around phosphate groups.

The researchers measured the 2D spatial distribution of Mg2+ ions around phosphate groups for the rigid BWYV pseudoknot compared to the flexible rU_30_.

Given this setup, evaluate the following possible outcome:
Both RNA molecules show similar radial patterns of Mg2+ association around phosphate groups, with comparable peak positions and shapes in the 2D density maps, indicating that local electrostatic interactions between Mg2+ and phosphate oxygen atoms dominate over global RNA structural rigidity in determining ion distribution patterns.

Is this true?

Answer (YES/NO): NO